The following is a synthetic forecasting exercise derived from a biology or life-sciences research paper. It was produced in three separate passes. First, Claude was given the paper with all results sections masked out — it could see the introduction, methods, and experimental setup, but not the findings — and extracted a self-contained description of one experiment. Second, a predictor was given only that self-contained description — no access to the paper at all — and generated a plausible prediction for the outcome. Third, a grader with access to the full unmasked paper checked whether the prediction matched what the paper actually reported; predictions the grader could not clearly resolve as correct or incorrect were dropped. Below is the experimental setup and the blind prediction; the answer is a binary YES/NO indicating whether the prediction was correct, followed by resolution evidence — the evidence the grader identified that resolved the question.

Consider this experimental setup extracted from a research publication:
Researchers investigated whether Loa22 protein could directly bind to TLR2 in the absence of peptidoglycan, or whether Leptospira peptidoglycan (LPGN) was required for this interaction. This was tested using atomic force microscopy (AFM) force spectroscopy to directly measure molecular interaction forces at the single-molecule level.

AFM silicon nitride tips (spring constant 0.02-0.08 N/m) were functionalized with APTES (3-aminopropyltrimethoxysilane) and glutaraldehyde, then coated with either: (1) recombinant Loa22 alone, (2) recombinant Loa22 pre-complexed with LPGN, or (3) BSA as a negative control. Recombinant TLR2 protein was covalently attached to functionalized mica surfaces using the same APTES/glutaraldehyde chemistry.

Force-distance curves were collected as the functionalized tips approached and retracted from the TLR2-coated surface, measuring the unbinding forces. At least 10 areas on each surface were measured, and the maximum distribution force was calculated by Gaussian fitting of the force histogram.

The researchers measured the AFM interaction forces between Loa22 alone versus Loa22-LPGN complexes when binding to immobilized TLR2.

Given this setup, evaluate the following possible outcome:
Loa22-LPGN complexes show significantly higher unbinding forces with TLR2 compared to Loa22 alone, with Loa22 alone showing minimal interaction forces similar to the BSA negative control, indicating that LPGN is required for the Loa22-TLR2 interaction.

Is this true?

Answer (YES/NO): NO